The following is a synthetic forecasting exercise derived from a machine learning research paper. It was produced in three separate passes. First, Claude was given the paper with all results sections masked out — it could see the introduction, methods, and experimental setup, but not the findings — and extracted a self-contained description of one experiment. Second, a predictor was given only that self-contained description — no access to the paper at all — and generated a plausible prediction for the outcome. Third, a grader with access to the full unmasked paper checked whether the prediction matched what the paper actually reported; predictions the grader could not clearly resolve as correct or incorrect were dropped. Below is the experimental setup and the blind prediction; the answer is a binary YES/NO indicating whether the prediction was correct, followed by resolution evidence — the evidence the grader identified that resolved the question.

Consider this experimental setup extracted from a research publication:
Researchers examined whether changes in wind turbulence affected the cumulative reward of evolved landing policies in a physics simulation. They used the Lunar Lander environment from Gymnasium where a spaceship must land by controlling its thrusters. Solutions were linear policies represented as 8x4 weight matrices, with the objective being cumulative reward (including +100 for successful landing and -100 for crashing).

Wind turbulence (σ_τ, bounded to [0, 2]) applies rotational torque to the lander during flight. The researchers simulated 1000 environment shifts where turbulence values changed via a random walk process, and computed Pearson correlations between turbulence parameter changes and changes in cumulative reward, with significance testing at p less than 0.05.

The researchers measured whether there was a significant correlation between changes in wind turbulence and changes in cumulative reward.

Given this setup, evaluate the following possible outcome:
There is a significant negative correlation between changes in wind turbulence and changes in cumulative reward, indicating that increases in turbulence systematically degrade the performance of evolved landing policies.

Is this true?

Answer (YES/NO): NO